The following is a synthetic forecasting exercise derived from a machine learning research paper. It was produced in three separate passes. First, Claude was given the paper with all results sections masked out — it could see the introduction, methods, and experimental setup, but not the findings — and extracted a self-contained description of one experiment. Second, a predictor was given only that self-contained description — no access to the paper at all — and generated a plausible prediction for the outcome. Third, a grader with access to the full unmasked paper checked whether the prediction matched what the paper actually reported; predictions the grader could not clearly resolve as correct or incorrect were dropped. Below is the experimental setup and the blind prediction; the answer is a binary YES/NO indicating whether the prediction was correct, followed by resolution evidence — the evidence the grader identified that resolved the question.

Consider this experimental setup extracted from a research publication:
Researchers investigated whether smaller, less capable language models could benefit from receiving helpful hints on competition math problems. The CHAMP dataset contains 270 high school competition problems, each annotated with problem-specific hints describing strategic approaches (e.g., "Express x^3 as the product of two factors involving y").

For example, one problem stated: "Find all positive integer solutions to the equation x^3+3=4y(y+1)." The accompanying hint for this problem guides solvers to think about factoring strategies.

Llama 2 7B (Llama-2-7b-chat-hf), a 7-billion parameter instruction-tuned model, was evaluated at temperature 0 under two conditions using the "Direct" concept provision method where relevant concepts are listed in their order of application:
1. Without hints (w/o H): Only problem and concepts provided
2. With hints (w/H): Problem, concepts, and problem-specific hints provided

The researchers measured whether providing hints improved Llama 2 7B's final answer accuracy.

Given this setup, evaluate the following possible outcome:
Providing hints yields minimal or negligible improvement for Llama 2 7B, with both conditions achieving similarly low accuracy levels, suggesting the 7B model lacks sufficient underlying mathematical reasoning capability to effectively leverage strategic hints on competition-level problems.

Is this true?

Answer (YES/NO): YES